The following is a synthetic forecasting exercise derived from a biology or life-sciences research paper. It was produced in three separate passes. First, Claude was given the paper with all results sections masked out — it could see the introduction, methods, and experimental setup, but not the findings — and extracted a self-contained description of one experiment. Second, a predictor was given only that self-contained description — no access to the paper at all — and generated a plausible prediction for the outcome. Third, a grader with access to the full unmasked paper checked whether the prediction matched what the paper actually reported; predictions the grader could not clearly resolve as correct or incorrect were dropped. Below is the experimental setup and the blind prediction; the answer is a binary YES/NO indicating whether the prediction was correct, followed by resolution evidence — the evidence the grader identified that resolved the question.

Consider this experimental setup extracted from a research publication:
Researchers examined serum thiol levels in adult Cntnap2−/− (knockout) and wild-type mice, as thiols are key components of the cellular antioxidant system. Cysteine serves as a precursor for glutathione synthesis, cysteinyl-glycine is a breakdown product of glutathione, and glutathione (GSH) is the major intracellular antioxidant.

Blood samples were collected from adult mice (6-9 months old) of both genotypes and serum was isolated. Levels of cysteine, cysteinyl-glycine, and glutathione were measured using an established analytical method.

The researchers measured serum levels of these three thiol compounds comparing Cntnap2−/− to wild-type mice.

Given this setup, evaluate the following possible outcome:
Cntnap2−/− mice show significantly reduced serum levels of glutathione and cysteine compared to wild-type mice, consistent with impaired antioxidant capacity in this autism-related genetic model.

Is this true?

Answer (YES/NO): NO